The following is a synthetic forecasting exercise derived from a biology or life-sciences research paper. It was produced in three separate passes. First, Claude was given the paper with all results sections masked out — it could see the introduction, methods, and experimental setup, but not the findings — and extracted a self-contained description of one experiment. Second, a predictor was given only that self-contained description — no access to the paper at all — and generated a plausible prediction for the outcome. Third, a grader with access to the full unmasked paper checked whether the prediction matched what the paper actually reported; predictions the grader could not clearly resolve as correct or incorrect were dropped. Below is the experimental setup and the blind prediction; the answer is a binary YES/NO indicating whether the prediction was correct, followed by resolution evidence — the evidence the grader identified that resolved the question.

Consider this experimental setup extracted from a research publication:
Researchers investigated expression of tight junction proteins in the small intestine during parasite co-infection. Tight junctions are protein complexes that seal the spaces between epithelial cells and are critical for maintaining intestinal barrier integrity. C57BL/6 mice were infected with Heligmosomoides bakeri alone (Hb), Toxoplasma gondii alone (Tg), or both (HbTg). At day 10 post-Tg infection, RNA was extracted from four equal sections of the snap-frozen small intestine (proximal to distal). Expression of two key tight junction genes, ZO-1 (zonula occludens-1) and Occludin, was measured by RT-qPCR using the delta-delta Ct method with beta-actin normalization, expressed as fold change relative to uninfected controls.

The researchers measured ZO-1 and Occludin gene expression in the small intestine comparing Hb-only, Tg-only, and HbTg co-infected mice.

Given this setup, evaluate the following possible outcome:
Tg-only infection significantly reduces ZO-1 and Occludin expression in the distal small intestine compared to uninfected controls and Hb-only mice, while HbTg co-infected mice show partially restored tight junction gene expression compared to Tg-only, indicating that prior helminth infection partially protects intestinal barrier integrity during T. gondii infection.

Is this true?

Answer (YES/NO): NO